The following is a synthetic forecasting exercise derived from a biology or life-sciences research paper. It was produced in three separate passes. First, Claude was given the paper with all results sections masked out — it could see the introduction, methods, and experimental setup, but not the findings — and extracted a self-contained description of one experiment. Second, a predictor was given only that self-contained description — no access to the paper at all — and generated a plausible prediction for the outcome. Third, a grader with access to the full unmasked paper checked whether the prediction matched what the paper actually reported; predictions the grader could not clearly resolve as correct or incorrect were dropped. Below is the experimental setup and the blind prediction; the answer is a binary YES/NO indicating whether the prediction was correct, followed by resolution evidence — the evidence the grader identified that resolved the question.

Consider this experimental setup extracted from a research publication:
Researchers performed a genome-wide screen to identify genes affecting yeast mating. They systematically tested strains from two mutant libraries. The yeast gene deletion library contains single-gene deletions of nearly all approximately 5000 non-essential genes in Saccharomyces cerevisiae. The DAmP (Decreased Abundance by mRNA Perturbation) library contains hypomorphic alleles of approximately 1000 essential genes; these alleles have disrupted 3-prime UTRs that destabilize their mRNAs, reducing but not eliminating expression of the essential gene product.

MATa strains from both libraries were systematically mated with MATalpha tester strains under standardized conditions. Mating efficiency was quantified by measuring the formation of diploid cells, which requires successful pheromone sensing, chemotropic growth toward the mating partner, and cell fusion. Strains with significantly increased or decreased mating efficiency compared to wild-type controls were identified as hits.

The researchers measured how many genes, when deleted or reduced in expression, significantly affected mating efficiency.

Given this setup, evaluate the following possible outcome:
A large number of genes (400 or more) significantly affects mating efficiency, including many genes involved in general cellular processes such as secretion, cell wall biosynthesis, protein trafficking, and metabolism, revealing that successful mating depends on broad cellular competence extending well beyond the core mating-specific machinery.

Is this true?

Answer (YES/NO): YES